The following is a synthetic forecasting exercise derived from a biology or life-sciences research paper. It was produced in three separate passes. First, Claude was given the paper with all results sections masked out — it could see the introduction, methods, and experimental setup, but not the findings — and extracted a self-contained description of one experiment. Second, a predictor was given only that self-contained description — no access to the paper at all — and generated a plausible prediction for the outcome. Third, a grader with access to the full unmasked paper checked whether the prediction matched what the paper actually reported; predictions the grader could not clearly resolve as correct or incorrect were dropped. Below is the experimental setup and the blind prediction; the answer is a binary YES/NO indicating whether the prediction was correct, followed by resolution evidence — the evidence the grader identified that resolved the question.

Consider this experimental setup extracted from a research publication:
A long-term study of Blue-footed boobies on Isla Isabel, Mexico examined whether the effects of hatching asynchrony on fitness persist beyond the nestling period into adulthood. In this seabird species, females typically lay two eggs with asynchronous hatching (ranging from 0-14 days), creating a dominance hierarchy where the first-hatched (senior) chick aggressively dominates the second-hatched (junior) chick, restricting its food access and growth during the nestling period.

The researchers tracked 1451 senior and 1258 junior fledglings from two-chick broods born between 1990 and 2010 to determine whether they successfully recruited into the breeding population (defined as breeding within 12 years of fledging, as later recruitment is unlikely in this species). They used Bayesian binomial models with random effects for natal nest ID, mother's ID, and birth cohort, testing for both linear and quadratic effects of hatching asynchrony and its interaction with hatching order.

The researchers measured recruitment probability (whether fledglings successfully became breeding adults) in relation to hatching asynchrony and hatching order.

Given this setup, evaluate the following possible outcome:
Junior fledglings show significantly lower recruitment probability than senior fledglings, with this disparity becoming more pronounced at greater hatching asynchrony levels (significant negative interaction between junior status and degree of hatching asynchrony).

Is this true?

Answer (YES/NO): NO